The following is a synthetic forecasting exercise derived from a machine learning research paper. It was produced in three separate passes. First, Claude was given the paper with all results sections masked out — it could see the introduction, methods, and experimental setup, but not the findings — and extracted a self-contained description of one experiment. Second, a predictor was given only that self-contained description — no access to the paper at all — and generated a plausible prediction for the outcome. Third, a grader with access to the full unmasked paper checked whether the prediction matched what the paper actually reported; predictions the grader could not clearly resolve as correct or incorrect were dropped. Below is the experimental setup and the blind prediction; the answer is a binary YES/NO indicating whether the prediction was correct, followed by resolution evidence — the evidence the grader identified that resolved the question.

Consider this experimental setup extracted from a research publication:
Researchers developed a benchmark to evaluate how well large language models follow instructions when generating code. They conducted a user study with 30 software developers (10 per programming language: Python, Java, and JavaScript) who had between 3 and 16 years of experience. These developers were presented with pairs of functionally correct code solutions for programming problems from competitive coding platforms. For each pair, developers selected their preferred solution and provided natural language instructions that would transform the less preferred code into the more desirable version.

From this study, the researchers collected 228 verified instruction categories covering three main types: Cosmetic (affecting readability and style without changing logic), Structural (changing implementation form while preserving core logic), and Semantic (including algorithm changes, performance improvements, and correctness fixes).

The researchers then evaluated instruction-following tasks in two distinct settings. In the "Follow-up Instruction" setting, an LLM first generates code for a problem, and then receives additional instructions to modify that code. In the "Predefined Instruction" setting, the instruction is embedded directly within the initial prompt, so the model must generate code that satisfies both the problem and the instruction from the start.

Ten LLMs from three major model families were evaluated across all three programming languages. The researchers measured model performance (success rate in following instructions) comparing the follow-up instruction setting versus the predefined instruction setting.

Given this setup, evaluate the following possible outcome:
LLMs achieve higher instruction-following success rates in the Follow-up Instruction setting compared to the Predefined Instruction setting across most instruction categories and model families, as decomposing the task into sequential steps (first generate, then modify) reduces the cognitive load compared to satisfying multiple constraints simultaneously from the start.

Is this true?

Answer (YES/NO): YES